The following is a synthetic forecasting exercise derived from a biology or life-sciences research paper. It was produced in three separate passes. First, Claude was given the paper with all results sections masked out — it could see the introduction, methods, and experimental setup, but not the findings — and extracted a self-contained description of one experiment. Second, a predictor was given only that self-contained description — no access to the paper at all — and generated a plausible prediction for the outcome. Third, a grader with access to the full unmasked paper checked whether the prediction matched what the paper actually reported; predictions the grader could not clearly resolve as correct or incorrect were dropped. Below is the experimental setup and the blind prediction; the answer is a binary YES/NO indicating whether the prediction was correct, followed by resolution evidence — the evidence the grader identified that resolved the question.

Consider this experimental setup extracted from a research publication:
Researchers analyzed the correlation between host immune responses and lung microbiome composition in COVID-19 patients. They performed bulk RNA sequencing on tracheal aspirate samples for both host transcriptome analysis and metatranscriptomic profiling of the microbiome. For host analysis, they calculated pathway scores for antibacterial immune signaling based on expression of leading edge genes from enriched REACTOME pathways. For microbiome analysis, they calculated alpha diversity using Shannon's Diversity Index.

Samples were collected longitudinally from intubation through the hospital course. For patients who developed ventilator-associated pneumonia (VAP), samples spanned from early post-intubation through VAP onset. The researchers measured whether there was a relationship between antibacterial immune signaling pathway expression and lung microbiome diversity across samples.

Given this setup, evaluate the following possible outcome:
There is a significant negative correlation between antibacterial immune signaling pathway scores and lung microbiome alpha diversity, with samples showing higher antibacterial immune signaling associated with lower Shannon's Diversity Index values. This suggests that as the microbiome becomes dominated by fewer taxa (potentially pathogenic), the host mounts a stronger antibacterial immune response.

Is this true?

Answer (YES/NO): NO